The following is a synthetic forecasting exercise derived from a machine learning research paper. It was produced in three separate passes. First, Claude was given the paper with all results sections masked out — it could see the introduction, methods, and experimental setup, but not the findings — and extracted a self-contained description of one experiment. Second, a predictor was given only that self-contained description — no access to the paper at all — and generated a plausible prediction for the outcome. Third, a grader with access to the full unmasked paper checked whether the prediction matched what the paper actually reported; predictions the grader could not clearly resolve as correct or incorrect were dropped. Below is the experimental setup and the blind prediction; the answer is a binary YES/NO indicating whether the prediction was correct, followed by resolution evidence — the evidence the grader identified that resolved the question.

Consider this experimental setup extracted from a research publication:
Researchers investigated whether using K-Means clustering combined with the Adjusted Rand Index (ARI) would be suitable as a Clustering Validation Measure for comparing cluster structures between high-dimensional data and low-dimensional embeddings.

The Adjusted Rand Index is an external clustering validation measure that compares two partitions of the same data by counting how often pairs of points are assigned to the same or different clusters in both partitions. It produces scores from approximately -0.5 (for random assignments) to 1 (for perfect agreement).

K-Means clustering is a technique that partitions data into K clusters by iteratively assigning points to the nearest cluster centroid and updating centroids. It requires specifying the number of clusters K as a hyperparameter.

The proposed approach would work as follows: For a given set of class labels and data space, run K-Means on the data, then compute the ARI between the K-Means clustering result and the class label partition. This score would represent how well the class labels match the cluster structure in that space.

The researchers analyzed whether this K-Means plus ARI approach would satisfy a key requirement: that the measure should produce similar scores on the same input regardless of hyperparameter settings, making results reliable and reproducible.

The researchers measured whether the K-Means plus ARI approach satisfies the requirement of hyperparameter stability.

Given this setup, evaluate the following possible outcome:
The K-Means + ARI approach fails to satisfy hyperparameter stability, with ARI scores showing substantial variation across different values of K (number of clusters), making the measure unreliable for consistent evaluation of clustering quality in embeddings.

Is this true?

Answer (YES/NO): YES